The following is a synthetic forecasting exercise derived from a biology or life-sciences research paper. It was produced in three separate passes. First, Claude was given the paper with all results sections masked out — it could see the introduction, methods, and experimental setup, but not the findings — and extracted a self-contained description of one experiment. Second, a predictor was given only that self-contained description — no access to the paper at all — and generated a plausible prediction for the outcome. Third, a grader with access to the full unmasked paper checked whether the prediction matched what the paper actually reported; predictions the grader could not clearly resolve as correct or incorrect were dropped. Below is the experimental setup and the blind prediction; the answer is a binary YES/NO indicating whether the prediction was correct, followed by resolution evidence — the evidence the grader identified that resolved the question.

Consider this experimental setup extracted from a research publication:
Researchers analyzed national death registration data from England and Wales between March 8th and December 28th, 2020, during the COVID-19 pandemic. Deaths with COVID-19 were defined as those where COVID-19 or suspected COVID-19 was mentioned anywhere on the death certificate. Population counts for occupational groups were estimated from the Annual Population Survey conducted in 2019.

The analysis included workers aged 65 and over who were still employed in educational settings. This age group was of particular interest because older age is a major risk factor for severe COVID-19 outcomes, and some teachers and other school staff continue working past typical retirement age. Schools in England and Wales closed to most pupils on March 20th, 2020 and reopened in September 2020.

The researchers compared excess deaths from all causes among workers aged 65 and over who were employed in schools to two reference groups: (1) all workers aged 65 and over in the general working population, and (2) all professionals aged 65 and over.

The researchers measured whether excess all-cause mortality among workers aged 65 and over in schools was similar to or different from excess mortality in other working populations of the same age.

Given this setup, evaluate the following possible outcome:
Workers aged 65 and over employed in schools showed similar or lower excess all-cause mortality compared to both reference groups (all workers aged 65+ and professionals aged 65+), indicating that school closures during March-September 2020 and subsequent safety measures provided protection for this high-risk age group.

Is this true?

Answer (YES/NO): NO